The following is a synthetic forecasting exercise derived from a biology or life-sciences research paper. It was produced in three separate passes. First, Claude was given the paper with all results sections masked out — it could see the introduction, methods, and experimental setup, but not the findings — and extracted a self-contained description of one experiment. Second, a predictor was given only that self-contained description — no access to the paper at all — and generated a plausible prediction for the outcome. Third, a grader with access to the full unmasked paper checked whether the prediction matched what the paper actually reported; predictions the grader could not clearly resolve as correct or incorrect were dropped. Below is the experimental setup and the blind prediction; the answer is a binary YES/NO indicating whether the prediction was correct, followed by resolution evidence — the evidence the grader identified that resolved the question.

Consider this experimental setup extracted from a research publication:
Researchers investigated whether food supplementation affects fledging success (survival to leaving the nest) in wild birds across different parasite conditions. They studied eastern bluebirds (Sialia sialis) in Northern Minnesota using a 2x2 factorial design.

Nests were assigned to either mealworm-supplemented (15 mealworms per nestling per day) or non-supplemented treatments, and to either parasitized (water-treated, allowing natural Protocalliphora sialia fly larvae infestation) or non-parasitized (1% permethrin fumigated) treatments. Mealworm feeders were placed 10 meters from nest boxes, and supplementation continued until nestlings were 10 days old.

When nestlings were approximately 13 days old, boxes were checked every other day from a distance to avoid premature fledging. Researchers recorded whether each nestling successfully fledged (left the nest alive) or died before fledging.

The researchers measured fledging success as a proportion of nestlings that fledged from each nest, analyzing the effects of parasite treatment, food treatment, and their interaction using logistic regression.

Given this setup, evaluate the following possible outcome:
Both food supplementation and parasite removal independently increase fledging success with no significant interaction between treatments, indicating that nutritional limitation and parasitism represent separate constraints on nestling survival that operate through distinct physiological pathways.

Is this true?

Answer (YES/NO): NO